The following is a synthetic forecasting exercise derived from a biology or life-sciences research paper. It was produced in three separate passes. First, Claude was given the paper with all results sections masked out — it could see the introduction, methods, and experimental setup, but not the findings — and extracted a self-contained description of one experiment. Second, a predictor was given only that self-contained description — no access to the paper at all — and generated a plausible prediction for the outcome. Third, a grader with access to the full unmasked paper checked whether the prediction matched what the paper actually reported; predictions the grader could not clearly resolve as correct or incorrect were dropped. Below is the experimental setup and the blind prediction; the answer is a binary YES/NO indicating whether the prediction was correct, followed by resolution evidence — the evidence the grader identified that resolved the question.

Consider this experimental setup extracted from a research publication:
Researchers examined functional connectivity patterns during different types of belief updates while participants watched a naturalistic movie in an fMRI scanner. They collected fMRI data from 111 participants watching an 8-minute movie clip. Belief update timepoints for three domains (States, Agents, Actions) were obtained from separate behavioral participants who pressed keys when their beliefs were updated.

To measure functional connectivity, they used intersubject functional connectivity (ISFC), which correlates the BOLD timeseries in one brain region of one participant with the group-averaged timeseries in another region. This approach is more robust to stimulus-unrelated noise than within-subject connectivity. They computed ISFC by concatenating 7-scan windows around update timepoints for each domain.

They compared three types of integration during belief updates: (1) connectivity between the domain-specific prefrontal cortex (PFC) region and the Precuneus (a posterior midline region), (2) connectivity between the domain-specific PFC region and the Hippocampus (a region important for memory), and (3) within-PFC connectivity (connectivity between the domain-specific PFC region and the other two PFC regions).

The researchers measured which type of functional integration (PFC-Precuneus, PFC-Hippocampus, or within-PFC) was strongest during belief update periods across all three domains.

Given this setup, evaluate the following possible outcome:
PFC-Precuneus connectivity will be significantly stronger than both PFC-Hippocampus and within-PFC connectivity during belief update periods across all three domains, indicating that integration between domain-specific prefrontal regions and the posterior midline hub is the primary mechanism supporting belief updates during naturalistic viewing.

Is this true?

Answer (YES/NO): YES